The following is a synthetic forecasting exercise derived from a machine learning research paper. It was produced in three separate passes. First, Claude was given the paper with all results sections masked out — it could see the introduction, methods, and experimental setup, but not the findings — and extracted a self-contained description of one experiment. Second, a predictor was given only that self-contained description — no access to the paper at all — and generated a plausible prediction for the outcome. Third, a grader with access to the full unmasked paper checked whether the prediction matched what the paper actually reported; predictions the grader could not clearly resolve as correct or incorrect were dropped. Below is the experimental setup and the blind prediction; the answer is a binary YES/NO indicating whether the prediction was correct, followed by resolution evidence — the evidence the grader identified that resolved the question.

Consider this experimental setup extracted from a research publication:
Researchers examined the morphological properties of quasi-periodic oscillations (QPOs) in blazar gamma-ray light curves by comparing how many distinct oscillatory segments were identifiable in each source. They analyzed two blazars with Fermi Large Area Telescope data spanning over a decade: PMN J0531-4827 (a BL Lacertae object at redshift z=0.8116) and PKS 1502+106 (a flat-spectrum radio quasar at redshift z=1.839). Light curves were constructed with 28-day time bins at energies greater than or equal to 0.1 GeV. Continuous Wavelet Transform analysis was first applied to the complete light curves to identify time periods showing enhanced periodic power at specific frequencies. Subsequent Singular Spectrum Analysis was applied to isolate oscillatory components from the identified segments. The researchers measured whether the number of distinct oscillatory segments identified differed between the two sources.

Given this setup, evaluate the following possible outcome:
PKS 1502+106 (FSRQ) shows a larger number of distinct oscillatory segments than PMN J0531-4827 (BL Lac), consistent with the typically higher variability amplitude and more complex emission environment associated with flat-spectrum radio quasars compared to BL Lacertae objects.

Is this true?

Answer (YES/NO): YES